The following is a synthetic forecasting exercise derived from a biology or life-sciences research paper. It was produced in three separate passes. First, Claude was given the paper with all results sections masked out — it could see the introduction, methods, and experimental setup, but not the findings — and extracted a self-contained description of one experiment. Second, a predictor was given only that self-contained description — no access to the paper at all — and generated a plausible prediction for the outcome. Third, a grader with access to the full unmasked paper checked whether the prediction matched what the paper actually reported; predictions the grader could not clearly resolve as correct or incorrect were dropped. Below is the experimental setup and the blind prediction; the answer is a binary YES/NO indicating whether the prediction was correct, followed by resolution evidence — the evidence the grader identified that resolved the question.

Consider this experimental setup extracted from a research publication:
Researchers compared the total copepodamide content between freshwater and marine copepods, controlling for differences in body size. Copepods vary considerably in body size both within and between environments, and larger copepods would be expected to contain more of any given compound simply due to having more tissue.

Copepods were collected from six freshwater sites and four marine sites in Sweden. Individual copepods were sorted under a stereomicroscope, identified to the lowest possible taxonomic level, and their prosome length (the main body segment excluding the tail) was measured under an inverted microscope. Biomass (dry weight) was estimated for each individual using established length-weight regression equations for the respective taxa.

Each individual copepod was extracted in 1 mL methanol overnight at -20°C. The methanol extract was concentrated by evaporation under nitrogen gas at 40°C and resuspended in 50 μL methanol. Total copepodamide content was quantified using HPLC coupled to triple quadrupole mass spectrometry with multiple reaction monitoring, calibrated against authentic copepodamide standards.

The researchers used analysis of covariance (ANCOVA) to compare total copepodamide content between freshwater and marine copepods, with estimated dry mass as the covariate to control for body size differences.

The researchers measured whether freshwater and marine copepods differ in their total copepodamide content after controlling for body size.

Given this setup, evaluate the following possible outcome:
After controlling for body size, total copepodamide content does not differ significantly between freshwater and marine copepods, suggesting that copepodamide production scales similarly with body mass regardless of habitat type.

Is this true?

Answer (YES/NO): YES